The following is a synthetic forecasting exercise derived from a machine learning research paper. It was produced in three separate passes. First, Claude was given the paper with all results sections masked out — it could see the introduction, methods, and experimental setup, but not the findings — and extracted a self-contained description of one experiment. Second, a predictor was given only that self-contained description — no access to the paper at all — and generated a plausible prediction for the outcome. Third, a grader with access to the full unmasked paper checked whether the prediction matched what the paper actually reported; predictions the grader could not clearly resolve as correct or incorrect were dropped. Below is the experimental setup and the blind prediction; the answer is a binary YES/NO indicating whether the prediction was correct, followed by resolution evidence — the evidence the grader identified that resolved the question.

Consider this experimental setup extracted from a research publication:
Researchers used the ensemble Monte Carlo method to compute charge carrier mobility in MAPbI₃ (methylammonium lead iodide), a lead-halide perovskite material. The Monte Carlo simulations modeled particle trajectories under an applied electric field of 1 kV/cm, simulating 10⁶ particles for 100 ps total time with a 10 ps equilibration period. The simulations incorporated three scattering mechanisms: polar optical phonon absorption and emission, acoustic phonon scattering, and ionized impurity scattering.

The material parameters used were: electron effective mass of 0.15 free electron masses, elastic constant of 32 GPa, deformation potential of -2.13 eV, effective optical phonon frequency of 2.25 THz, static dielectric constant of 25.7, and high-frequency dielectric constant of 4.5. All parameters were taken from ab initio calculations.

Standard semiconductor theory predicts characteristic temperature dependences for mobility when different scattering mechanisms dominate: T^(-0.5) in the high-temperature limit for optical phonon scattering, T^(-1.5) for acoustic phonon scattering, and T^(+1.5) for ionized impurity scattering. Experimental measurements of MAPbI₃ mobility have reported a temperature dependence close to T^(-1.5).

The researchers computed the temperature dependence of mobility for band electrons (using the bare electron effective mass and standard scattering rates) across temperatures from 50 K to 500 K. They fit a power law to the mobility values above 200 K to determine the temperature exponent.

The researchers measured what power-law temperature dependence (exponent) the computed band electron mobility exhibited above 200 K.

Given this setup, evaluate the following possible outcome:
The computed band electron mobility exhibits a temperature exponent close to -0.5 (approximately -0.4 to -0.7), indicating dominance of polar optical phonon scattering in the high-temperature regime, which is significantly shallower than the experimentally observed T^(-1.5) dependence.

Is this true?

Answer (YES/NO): YES